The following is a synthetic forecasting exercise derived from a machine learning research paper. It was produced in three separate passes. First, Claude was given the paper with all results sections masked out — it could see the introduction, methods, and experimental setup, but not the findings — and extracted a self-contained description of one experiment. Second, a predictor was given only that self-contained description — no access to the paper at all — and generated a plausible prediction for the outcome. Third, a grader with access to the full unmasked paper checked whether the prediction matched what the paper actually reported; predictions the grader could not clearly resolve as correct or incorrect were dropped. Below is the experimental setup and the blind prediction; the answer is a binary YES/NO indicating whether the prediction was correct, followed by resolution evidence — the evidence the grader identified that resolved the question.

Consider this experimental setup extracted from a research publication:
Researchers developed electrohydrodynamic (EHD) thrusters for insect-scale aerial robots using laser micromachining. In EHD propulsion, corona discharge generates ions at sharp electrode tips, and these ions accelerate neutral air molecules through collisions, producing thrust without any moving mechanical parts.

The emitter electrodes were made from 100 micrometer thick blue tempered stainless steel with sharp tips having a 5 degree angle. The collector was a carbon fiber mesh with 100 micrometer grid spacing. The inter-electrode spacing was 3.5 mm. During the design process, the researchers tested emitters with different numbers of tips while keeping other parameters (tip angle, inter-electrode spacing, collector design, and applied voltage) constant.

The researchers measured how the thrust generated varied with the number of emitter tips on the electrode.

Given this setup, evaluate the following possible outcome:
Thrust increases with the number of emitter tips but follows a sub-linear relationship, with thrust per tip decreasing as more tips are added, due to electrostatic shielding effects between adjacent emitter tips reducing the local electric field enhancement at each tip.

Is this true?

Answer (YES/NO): NO